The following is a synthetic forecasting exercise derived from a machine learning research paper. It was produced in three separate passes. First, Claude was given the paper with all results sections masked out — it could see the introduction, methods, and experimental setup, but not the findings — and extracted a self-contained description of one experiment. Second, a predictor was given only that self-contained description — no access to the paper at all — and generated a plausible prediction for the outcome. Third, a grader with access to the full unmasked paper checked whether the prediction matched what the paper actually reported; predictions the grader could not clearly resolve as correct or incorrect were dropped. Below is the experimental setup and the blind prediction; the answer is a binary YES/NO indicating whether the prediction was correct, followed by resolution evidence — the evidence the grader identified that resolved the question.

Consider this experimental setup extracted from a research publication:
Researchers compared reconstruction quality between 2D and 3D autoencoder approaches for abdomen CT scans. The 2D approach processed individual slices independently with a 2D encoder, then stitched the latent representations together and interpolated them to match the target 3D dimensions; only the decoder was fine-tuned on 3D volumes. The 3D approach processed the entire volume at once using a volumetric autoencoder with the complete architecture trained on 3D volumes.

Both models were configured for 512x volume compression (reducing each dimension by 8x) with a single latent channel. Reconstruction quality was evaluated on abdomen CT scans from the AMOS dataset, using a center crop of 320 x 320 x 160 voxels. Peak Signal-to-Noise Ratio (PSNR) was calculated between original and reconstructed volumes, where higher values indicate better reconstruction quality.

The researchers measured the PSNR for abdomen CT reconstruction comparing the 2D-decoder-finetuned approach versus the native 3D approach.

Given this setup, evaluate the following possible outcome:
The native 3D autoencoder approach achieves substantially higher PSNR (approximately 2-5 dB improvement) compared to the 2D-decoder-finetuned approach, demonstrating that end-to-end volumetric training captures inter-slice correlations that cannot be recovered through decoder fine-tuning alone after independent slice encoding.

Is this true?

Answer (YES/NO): NO